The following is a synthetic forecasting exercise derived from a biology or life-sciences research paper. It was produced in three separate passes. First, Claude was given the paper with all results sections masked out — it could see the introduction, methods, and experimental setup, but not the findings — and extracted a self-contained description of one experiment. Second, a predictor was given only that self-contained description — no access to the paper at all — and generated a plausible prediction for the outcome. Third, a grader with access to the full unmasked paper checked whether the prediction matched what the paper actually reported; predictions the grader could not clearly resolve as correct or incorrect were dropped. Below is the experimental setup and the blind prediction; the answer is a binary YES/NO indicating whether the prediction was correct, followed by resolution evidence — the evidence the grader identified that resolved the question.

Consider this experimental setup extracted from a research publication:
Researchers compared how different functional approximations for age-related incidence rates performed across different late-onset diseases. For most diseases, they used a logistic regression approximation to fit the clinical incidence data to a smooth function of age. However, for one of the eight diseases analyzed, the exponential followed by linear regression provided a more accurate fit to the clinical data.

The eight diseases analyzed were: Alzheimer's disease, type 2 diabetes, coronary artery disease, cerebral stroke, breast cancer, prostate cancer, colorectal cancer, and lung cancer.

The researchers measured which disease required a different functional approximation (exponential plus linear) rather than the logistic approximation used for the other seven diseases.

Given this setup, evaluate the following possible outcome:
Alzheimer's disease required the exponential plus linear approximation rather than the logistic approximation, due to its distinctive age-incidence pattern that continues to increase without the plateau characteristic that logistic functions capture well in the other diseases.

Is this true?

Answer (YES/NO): NO